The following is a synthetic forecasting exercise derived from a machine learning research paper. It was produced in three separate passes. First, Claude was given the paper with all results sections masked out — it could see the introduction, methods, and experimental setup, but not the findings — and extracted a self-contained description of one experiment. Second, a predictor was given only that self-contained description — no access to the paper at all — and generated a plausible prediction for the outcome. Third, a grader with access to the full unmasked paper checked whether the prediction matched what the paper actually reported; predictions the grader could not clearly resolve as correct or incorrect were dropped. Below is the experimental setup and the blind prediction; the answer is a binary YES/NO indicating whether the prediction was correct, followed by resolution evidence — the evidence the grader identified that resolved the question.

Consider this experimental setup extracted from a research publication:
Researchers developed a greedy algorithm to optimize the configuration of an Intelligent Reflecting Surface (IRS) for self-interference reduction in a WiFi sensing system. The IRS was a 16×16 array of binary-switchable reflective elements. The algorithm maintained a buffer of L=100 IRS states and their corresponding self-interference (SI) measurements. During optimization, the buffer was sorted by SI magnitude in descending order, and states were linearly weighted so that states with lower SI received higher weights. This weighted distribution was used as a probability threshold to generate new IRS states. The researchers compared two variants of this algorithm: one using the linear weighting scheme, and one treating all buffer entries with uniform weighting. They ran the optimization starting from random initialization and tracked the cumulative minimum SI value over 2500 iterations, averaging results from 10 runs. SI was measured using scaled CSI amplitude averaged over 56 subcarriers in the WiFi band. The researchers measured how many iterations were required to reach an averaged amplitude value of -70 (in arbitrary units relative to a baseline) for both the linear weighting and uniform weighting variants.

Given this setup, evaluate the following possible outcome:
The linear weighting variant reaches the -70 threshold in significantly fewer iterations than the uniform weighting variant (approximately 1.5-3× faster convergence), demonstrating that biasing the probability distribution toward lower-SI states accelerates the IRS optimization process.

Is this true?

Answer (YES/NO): NO